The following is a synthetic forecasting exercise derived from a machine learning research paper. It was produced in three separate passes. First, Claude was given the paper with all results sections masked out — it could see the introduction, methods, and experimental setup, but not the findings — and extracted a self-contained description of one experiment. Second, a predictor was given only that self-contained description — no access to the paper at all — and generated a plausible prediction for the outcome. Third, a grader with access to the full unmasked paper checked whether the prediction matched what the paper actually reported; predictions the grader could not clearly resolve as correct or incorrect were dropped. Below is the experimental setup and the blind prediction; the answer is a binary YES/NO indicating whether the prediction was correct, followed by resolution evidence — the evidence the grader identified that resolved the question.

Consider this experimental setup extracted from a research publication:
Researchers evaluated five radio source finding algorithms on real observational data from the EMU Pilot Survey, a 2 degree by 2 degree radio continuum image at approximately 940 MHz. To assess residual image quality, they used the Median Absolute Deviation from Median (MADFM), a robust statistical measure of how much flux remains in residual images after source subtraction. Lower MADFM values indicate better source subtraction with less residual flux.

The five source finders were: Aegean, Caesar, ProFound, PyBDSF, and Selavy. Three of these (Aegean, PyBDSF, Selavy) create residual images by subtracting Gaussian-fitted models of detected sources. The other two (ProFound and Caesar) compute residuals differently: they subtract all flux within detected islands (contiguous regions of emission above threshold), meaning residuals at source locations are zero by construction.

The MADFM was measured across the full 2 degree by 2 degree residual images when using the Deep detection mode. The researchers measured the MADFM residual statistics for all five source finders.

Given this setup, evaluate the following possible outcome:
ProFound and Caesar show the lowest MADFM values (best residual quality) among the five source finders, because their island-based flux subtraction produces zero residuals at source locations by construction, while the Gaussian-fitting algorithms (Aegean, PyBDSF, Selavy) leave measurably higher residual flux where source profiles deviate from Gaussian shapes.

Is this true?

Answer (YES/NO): YES